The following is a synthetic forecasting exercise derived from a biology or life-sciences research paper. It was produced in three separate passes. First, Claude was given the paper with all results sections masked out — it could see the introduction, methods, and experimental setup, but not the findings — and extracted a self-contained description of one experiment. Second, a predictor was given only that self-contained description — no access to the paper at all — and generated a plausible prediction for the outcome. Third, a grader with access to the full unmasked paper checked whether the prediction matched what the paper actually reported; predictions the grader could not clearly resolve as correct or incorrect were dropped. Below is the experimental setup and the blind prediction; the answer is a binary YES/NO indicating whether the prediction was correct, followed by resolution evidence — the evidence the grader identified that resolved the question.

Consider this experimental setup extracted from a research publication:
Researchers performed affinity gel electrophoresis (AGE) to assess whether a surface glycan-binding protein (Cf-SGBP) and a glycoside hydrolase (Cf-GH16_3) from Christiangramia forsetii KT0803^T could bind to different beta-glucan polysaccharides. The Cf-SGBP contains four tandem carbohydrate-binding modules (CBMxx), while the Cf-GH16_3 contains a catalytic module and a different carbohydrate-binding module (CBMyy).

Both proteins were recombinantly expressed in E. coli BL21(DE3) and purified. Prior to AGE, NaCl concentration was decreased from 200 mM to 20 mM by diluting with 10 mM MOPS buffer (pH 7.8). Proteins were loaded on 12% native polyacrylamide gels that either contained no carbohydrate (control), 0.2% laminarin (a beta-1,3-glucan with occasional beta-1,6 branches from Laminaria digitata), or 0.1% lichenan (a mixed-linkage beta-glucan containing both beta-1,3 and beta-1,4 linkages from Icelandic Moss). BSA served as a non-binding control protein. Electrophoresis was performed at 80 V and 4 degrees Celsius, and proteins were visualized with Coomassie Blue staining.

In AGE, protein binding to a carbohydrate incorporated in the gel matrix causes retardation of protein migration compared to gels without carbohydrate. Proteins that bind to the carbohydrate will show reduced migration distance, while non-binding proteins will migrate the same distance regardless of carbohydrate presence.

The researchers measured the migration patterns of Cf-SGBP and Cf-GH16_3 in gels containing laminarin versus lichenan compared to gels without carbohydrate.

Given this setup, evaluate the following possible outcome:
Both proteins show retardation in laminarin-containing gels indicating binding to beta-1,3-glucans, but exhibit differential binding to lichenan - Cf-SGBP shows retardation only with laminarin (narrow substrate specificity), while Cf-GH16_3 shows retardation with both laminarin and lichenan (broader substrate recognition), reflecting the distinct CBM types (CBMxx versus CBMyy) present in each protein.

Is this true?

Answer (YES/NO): YES